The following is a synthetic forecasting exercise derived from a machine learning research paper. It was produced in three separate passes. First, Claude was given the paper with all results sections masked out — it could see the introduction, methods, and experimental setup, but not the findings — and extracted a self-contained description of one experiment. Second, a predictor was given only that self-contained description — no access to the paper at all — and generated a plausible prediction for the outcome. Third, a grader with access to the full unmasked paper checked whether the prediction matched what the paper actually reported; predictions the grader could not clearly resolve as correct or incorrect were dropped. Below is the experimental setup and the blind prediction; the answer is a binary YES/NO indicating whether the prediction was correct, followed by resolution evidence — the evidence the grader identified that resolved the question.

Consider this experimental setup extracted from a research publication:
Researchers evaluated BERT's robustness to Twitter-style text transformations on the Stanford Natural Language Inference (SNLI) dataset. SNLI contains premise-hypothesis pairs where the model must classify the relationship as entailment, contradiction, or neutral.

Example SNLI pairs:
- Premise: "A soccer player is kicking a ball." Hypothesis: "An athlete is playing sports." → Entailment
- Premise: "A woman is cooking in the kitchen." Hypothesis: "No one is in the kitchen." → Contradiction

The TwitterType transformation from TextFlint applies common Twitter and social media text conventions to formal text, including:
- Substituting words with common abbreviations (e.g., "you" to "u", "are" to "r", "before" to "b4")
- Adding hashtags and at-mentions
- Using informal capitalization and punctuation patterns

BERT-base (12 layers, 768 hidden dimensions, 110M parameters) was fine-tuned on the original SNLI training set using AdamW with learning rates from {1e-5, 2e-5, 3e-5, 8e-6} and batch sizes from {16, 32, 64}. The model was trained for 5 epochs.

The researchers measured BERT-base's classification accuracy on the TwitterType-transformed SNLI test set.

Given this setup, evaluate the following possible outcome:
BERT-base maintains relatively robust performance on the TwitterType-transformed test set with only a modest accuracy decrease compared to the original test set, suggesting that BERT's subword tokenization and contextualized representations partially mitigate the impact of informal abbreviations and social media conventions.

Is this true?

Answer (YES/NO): NO